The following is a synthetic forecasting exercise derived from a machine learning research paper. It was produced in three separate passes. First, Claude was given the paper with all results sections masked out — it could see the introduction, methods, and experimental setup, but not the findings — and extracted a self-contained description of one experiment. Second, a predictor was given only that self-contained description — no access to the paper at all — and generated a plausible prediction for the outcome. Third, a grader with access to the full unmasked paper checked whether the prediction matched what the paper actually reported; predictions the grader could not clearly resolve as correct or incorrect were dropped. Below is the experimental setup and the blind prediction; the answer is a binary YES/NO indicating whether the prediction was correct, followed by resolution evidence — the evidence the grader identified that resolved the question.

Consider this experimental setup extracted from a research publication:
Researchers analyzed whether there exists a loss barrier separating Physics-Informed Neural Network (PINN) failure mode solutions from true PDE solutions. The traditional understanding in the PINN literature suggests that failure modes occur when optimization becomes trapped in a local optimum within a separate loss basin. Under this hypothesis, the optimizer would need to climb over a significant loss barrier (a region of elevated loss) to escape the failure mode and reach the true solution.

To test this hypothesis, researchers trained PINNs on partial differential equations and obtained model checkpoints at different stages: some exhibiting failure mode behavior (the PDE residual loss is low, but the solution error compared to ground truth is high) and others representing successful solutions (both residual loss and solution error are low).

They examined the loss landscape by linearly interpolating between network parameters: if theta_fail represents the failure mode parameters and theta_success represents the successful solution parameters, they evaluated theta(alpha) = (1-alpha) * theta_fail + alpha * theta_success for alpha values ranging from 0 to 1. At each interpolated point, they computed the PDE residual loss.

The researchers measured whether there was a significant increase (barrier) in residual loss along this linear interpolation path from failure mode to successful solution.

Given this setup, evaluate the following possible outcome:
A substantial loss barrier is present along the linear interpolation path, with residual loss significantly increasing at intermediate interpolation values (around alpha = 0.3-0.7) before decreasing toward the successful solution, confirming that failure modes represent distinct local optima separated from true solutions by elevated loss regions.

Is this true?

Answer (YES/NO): NO